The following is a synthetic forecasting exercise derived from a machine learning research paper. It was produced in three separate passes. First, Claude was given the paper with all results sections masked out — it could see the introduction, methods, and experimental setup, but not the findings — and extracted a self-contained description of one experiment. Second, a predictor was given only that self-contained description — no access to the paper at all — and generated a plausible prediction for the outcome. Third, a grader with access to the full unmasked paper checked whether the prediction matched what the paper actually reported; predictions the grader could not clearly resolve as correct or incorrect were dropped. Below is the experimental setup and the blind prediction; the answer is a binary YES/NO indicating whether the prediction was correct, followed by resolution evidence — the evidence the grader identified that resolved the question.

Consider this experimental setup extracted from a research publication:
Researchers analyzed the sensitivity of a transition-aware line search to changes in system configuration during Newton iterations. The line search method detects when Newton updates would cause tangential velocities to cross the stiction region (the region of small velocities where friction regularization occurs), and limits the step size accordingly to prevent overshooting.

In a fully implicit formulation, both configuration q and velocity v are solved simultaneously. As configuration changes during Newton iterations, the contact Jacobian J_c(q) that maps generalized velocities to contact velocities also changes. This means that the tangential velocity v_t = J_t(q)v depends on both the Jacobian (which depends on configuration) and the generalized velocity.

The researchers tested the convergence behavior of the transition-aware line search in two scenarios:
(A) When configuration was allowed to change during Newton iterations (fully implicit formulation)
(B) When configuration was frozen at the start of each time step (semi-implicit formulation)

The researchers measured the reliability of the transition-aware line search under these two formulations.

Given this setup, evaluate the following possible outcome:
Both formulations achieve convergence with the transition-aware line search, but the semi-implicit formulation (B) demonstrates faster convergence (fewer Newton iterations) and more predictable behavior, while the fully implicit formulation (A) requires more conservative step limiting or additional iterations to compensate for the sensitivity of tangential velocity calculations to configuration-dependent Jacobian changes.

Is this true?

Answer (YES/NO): NO